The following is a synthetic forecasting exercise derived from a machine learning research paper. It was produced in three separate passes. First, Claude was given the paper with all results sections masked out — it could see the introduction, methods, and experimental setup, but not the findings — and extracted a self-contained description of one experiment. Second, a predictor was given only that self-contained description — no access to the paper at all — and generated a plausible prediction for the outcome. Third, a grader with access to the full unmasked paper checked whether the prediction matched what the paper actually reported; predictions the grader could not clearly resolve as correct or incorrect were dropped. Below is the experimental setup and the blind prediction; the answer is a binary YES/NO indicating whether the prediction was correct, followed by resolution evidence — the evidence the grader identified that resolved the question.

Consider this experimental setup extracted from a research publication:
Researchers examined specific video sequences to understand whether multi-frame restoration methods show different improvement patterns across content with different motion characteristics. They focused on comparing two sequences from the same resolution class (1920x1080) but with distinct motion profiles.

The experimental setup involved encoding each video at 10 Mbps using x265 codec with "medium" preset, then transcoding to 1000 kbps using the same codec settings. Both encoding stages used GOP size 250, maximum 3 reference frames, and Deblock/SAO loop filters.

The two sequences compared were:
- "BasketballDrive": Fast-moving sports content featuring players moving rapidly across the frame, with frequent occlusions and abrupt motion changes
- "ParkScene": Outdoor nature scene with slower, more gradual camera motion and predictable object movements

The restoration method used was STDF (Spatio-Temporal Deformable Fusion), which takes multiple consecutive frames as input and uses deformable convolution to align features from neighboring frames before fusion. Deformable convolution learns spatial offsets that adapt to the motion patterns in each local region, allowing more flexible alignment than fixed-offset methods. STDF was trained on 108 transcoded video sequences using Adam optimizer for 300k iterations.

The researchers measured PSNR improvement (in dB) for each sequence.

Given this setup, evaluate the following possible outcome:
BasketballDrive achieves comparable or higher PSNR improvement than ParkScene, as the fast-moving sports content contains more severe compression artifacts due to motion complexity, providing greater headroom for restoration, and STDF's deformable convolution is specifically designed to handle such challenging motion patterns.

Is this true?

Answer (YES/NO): YES